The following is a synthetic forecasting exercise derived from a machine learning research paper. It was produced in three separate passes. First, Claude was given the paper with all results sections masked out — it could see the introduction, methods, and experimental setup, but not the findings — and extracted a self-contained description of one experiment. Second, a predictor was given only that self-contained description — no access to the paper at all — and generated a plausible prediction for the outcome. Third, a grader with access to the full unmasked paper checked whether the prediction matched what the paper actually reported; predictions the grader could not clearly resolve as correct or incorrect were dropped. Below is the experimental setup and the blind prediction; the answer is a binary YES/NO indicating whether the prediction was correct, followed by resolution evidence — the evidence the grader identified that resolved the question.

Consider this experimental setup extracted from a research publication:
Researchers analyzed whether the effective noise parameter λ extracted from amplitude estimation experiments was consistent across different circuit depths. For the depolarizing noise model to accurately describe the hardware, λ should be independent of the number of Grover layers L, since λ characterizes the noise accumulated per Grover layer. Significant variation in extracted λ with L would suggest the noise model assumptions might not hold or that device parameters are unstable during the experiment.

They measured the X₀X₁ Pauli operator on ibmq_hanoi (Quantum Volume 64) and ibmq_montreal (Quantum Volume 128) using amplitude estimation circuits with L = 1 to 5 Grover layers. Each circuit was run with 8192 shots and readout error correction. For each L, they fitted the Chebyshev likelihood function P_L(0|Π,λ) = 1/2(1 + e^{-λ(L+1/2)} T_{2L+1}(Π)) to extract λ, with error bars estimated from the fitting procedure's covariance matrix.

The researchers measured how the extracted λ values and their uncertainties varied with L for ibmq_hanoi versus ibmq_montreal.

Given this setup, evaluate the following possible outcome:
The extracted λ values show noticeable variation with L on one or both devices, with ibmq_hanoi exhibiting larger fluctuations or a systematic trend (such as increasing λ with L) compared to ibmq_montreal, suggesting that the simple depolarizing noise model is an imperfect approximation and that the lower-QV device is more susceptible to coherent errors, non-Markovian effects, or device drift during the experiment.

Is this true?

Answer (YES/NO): YES